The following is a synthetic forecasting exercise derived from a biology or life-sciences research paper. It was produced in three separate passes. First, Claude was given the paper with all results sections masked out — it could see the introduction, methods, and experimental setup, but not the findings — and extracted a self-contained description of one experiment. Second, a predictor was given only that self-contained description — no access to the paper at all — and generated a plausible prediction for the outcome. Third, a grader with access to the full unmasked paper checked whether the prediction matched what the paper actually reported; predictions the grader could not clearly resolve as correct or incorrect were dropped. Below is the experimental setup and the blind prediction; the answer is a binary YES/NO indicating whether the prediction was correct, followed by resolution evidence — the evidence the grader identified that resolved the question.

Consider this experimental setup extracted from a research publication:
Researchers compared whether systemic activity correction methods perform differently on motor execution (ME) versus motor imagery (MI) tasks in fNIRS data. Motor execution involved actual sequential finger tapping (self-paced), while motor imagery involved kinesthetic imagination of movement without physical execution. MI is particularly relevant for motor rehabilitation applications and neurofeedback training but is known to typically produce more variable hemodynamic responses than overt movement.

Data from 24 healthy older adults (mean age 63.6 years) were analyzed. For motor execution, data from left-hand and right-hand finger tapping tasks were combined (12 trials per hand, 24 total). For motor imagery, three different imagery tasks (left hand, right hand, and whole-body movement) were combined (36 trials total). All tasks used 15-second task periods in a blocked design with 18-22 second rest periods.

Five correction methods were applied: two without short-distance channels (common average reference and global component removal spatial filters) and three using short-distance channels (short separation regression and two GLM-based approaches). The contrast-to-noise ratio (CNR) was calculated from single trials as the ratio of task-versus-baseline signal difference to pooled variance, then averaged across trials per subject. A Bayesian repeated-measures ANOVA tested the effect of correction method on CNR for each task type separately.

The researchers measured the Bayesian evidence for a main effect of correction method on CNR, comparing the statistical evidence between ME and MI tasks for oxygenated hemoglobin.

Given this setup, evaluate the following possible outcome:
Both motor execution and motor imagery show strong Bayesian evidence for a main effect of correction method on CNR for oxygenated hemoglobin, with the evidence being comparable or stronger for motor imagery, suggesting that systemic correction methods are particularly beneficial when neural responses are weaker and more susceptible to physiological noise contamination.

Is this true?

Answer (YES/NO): NO